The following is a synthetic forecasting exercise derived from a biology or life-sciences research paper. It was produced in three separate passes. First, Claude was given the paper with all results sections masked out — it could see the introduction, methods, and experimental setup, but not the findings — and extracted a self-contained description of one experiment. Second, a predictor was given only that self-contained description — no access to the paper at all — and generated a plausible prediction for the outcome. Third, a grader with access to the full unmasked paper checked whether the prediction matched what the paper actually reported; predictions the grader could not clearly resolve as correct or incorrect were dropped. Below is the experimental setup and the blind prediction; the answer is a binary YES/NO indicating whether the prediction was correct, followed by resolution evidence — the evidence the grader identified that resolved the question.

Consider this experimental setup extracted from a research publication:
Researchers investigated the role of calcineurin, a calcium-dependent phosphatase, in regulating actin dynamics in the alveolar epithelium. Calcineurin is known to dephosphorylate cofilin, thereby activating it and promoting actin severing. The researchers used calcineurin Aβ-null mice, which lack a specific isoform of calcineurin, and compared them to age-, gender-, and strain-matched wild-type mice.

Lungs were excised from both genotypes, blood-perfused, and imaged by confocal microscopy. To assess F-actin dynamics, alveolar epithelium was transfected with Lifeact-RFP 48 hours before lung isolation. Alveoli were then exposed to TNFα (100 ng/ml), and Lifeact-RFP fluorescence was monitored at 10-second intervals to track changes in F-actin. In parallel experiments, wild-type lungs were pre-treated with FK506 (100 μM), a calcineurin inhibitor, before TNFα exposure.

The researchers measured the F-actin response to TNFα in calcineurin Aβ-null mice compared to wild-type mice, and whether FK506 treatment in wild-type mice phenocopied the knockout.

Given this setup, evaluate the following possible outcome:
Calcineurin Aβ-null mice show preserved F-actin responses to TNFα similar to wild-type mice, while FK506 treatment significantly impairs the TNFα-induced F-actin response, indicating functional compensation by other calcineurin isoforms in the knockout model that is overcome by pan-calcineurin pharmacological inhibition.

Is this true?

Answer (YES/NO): NO